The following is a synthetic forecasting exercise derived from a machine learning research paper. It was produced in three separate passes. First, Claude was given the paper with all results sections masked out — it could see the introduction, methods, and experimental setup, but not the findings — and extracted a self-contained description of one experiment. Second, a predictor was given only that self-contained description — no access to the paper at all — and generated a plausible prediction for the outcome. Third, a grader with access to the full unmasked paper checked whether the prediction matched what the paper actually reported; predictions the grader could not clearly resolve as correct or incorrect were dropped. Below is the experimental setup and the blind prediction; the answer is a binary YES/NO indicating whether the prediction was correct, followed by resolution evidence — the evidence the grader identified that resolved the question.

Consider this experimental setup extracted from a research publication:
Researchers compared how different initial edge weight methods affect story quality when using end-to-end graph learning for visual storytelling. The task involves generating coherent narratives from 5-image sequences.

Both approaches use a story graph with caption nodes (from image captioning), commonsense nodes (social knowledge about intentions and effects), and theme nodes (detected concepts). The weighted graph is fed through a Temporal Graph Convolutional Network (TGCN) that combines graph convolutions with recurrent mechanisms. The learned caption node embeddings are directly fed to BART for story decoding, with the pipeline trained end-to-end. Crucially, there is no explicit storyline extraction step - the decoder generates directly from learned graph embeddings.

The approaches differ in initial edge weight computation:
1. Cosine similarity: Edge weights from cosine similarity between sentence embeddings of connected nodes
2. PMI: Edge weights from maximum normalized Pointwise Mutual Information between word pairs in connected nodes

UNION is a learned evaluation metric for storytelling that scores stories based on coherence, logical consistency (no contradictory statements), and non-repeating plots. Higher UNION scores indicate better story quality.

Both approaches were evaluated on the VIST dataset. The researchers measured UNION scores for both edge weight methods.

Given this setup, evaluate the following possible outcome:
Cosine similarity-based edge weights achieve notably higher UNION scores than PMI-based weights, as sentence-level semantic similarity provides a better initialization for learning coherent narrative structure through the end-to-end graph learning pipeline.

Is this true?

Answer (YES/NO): NO